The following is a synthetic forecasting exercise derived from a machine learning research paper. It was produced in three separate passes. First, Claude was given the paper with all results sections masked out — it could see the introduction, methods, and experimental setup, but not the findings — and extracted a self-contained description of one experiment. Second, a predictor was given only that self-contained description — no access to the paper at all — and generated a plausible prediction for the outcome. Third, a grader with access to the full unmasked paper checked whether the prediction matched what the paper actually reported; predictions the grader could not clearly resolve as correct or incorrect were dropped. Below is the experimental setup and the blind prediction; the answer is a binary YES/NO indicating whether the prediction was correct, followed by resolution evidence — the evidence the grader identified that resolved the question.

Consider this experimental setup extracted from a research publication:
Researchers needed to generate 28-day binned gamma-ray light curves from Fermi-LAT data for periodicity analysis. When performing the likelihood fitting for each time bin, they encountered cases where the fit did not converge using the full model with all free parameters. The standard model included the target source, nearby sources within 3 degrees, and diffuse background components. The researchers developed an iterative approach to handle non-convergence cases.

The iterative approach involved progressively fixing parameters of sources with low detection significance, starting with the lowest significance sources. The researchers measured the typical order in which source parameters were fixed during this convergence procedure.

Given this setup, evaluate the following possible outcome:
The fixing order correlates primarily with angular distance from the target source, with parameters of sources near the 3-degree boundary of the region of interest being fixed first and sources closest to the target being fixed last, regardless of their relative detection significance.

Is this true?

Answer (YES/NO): NO